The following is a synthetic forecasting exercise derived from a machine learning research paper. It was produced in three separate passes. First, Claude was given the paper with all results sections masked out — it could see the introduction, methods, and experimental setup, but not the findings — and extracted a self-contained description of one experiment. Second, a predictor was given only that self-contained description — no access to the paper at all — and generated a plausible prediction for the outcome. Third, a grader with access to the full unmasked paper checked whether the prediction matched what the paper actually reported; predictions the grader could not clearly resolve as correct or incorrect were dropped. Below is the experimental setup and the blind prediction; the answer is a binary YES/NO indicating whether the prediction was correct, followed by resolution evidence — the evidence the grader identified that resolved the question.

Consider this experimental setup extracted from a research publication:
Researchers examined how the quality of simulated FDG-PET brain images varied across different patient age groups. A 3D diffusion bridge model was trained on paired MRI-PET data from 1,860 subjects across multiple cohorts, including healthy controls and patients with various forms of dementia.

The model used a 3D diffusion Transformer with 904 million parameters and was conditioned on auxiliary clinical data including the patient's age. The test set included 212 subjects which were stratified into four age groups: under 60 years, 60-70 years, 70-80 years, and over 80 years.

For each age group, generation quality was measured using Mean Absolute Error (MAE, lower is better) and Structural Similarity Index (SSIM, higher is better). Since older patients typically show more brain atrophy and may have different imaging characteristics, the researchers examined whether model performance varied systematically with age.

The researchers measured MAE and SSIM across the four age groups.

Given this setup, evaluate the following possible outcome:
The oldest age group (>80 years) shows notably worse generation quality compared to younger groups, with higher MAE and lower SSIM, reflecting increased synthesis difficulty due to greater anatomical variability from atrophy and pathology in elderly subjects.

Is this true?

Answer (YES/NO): NO